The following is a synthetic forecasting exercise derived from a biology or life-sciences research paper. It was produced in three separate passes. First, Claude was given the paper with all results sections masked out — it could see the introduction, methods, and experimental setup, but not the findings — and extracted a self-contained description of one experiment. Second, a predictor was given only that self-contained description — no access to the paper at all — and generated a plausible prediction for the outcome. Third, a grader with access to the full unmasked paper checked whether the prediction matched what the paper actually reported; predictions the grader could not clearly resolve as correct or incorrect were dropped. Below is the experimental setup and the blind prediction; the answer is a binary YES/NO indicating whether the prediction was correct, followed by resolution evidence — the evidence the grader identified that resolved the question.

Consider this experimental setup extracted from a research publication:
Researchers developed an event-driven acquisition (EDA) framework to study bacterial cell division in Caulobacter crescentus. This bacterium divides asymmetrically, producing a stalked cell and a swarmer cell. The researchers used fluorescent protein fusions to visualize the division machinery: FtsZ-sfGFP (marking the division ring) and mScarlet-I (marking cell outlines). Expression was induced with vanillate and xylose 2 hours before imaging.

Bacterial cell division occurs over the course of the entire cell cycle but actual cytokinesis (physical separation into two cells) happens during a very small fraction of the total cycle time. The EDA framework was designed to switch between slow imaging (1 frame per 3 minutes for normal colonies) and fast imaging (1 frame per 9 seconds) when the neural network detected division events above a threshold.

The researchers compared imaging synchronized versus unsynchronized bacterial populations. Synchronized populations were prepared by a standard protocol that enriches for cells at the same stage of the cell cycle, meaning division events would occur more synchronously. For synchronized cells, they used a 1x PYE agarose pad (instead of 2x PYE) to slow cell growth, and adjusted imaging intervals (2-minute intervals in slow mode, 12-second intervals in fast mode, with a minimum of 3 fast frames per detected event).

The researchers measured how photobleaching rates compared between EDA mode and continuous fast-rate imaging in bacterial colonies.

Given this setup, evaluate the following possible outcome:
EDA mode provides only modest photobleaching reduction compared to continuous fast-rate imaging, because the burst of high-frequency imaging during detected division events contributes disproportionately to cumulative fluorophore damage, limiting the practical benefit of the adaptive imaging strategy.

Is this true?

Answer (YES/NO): NO